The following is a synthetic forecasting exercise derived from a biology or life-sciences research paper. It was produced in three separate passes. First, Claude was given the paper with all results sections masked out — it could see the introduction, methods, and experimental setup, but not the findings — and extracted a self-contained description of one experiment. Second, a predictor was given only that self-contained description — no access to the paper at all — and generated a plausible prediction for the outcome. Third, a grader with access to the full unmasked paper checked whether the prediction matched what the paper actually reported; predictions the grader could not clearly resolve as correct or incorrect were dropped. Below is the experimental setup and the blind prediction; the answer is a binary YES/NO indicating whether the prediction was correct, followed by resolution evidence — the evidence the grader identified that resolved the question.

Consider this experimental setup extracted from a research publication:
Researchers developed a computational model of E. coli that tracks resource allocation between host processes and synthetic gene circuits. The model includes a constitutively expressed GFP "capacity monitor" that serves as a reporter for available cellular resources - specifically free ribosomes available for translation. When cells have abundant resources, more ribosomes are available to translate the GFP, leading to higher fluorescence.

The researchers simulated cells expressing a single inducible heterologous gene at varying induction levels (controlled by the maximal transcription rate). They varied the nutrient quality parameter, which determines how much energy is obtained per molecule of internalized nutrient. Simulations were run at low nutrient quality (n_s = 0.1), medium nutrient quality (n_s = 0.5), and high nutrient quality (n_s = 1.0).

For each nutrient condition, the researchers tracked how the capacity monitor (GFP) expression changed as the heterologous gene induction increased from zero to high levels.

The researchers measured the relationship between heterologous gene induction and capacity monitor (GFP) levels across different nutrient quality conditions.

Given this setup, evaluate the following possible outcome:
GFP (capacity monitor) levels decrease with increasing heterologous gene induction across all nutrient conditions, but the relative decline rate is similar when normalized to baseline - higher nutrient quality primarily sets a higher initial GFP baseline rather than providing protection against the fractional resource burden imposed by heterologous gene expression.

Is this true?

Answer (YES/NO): YES